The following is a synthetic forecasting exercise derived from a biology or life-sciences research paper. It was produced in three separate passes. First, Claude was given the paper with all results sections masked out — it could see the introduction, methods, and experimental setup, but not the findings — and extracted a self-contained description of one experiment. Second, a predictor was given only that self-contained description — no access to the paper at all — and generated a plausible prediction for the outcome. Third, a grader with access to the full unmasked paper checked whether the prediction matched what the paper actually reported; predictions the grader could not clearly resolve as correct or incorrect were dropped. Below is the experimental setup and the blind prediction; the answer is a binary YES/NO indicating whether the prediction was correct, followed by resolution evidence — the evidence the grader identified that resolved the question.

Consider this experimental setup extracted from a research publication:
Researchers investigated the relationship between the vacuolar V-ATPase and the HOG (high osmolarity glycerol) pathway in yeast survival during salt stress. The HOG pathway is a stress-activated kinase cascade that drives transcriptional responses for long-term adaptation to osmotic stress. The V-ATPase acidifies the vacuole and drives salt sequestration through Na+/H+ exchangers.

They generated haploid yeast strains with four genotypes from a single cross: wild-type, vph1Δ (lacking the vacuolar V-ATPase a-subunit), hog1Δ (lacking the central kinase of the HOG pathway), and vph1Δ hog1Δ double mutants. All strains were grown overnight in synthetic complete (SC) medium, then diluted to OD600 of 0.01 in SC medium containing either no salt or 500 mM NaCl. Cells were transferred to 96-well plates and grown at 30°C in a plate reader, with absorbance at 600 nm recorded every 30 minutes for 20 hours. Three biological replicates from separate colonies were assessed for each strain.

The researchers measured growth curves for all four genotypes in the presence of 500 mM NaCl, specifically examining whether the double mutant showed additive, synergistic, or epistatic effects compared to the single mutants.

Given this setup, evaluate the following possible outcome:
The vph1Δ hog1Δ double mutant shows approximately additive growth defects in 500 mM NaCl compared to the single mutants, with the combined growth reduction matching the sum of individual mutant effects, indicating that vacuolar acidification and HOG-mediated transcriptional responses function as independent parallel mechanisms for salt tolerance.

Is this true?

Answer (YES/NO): NO